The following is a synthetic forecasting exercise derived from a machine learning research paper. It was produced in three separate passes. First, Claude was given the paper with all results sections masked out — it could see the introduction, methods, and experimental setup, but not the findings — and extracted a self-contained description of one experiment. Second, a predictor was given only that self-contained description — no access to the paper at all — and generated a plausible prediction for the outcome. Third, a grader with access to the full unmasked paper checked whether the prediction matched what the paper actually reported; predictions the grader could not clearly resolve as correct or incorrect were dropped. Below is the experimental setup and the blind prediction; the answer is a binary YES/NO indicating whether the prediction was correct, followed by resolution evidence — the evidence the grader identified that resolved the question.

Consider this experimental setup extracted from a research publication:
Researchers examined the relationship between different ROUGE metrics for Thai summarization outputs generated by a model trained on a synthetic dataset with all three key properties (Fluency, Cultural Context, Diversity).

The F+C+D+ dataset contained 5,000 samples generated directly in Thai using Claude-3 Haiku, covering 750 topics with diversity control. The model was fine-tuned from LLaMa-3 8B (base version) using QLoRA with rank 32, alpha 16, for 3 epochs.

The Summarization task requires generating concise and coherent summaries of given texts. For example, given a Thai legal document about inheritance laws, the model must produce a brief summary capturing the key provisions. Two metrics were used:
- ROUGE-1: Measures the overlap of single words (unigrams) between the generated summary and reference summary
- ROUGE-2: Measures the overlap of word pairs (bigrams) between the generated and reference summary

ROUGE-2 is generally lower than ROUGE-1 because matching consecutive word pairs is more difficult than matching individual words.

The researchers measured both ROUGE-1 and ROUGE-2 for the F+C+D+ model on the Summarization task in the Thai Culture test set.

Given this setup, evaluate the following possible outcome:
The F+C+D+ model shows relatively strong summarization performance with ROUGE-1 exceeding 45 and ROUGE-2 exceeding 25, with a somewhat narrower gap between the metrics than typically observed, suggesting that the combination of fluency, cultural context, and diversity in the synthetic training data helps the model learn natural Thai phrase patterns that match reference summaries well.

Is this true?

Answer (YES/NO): NO